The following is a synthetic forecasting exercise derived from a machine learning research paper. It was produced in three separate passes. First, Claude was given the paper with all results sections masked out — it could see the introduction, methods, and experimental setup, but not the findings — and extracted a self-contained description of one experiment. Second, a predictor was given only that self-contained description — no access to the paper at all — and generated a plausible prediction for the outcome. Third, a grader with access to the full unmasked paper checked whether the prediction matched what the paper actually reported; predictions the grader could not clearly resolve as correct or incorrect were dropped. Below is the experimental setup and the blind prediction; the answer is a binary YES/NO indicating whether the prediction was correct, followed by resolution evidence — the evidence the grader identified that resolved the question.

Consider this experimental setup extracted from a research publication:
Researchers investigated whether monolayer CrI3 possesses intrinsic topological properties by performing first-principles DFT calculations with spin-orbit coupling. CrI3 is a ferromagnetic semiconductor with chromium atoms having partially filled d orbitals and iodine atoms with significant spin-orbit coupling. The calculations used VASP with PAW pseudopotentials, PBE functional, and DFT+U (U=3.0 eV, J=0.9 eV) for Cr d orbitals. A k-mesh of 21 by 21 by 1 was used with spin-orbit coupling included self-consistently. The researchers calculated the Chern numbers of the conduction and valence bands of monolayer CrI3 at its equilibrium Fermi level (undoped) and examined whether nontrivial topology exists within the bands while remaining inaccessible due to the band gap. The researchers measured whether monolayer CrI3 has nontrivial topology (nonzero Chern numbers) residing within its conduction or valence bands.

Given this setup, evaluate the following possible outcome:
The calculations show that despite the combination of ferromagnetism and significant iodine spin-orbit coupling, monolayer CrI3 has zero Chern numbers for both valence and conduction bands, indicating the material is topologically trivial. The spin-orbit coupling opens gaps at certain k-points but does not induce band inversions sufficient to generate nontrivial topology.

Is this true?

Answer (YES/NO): NO